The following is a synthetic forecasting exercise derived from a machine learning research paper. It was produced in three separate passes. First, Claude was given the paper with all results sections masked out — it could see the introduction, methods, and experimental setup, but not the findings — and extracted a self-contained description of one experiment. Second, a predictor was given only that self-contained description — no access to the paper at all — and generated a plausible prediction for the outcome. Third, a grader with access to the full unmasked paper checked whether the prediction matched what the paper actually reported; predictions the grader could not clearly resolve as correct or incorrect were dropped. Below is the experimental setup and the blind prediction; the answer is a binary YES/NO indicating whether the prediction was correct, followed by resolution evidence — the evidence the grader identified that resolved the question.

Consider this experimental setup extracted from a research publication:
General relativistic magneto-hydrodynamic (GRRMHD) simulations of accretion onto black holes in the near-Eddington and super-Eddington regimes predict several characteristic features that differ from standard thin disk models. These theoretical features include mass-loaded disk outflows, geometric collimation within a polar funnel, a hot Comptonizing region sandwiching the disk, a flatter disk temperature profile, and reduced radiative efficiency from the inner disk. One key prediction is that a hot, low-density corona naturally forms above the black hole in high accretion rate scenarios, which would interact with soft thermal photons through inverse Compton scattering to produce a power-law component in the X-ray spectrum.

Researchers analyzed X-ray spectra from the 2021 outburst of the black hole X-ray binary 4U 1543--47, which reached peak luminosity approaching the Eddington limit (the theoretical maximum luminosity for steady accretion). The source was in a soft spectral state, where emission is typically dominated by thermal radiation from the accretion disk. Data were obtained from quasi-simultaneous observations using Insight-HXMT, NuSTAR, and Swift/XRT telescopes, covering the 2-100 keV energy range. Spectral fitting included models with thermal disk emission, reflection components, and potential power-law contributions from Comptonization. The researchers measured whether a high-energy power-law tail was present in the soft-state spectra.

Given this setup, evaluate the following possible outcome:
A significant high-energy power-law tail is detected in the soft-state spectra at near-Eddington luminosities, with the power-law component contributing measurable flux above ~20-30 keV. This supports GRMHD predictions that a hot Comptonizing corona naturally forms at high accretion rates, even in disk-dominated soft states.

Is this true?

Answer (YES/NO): NO